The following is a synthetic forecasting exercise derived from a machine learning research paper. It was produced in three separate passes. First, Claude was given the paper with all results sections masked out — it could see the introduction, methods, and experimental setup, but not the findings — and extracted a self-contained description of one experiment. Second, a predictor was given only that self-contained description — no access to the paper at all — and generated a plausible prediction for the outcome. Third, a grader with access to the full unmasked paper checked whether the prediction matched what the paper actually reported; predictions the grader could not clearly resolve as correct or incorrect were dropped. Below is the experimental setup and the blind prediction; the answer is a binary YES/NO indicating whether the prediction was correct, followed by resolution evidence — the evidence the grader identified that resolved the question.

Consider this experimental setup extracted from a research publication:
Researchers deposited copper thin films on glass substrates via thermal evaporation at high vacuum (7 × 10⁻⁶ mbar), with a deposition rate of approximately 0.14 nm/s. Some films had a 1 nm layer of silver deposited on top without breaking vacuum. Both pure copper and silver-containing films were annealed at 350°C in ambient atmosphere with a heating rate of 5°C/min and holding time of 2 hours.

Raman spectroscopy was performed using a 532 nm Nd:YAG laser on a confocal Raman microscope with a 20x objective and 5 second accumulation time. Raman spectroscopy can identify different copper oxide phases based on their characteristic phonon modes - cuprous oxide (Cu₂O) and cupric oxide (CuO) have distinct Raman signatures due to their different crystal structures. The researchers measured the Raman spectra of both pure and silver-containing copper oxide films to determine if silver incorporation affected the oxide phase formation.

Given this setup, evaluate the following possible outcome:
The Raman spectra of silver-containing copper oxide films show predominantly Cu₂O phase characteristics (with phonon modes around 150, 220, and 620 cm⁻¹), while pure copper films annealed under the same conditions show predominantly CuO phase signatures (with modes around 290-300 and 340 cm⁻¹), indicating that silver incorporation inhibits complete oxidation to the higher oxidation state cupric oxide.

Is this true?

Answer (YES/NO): NO